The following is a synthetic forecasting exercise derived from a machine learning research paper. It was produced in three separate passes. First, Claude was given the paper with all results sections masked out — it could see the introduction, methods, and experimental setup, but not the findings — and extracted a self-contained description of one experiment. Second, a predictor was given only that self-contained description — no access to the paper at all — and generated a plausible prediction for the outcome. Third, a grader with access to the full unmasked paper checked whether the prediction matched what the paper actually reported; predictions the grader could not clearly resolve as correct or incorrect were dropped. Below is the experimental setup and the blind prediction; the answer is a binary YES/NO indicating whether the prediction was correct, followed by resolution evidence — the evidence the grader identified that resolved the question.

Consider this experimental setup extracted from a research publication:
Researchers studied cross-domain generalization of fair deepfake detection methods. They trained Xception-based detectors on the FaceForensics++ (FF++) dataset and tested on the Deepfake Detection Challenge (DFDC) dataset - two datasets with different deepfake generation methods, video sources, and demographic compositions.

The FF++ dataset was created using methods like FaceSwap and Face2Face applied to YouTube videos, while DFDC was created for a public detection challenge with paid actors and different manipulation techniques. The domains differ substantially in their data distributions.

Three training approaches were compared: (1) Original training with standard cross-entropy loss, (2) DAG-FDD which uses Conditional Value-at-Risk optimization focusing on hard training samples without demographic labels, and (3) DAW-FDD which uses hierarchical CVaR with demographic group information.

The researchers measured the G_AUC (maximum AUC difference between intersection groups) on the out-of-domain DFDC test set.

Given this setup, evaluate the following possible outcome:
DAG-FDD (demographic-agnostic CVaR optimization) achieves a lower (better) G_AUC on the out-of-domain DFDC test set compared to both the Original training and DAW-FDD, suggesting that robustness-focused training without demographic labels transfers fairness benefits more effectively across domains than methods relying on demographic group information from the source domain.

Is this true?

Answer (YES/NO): YES